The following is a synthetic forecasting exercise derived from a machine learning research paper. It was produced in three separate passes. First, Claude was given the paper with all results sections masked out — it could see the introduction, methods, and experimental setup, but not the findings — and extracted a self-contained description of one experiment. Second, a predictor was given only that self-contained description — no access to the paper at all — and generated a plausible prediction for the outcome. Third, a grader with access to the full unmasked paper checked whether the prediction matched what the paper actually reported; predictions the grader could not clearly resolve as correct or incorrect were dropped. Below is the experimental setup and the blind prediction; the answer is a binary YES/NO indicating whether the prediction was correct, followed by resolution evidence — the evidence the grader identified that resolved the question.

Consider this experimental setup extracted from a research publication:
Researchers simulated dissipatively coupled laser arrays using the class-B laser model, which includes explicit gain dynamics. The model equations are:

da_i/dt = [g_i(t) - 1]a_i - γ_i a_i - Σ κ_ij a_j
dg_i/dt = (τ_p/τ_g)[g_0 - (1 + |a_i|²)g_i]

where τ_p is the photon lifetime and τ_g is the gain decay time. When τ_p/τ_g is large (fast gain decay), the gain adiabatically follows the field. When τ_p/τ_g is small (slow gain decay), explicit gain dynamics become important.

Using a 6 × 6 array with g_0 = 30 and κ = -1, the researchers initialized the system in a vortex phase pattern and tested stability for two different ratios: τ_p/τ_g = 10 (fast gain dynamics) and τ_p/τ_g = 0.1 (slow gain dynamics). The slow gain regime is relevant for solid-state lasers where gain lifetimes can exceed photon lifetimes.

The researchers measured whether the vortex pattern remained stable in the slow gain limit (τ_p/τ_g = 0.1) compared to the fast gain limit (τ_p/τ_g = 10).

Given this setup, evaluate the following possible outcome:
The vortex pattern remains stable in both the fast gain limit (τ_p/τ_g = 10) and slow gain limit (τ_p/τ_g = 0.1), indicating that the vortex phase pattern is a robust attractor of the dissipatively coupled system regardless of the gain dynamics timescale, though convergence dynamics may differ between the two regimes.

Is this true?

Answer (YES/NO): NO